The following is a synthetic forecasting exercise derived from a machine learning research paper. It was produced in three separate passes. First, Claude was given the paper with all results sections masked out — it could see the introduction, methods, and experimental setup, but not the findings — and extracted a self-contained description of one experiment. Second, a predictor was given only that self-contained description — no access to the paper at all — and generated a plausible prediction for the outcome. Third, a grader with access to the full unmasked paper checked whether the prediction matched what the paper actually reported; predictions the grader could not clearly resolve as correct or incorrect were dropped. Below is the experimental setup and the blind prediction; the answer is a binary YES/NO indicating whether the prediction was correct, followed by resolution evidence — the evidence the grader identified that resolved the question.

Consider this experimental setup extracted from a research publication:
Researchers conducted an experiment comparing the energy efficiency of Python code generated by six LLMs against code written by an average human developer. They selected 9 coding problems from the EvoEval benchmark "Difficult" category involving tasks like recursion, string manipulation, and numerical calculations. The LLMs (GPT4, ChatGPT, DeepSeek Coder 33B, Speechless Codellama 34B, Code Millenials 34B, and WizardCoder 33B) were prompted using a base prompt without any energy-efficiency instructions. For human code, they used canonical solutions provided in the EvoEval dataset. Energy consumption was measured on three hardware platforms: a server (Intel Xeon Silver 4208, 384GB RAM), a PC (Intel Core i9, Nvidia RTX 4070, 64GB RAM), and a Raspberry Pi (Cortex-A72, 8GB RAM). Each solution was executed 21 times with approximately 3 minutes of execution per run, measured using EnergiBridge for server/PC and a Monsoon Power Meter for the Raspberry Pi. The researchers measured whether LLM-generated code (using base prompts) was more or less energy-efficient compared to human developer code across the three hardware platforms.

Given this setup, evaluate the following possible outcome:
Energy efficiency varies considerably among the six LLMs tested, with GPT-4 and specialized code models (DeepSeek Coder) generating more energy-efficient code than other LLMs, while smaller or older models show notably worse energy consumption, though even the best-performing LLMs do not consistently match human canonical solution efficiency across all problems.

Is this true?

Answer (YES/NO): NO